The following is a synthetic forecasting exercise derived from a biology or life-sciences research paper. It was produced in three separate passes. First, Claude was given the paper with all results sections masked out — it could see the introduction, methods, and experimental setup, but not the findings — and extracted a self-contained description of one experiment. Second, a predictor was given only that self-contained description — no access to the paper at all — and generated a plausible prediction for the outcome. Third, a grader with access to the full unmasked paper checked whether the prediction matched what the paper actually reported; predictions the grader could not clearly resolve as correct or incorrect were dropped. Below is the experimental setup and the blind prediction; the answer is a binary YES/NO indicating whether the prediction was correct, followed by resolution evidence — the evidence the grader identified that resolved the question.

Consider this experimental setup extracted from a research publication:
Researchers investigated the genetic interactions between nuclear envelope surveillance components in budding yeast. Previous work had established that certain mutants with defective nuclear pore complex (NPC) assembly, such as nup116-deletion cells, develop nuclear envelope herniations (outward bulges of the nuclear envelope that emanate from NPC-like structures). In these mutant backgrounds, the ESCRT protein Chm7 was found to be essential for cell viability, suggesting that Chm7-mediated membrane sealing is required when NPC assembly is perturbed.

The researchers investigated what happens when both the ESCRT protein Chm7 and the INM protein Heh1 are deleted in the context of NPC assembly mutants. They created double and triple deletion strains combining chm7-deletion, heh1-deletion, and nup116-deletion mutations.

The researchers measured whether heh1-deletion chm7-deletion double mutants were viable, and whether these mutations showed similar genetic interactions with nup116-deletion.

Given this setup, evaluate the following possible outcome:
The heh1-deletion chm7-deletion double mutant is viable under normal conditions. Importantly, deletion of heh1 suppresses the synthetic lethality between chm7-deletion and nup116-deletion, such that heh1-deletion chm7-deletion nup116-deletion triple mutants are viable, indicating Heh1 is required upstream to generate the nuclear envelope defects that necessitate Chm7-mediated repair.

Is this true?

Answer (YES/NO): NO